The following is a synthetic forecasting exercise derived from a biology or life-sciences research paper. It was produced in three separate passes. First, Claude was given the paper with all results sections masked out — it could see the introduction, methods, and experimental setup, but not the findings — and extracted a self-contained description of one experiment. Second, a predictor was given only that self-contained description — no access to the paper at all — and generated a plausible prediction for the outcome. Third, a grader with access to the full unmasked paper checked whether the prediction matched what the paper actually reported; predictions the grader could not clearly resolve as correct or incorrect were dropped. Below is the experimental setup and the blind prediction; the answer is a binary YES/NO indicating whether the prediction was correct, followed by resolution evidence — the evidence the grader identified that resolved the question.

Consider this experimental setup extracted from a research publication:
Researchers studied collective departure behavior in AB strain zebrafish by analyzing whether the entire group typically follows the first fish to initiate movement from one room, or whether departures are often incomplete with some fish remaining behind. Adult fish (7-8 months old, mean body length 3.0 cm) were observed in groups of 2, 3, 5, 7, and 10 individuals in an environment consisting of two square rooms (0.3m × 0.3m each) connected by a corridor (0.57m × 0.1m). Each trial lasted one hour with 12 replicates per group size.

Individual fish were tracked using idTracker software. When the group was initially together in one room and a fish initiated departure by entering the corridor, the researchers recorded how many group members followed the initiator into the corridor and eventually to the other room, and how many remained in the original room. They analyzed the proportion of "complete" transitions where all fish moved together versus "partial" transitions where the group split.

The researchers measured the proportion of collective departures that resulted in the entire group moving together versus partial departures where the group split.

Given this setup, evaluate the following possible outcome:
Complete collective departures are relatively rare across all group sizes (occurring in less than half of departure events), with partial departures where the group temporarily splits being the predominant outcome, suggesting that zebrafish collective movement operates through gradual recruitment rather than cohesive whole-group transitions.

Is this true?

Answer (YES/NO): NO